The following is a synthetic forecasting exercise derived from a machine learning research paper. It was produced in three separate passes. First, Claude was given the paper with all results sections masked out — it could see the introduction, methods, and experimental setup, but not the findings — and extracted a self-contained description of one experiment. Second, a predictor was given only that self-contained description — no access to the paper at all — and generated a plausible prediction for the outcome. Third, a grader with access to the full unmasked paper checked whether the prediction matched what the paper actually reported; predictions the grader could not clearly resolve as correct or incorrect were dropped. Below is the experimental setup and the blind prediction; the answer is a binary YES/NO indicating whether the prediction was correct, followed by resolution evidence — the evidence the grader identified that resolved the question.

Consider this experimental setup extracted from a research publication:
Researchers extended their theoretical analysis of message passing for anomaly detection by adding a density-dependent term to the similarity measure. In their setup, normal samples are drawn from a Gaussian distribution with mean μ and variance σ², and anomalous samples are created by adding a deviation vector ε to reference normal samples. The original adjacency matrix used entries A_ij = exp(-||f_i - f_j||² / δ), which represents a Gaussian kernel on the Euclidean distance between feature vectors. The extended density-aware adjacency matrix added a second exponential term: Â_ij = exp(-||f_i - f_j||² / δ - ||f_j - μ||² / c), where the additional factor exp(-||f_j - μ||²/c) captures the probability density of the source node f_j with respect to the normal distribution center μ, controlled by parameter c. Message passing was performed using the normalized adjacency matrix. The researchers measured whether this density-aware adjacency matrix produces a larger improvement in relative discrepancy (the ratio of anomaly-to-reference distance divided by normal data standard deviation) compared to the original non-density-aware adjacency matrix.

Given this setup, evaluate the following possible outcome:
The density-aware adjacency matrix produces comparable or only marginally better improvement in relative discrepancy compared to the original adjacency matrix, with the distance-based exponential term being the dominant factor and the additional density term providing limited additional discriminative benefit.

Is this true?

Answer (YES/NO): NO